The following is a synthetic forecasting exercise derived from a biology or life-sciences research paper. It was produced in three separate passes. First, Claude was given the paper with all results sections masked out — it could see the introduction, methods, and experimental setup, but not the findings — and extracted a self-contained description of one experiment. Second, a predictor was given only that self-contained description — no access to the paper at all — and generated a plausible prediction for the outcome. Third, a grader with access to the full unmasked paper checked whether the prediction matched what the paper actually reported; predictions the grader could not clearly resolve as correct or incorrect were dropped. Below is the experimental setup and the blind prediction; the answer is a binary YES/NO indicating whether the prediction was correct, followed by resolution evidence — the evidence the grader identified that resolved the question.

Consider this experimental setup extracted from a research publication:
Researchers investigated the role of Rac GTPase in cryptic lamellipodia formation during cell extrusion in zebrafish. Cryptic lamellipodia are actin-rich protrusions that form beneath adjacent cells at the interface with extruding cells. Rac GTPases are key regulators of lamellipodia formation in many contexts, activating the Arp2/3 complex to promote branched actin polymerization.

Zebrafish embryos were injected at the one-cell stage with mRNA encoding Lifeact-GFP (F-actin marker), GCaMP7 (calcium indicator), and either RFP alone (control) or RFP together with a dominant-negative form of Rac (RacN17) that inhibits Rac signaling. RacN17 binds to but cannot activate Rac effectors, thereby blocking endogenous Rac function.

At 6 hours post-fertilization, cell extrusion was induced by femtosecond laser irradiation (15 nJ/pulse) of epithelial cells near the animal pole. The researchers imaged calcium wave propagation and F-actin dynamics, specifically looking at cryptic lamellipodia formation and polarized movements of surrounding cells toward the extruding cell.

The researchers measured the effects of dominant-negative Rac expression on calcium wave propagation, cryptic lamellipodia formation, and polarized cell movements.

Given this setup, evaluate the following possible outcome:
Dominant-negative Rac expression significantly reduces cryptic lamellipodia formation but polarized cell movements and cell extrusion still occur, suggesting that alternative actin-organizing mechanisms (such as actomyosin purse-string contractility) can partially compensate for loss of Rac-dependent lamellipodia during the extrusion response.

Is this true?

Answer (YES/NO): NO